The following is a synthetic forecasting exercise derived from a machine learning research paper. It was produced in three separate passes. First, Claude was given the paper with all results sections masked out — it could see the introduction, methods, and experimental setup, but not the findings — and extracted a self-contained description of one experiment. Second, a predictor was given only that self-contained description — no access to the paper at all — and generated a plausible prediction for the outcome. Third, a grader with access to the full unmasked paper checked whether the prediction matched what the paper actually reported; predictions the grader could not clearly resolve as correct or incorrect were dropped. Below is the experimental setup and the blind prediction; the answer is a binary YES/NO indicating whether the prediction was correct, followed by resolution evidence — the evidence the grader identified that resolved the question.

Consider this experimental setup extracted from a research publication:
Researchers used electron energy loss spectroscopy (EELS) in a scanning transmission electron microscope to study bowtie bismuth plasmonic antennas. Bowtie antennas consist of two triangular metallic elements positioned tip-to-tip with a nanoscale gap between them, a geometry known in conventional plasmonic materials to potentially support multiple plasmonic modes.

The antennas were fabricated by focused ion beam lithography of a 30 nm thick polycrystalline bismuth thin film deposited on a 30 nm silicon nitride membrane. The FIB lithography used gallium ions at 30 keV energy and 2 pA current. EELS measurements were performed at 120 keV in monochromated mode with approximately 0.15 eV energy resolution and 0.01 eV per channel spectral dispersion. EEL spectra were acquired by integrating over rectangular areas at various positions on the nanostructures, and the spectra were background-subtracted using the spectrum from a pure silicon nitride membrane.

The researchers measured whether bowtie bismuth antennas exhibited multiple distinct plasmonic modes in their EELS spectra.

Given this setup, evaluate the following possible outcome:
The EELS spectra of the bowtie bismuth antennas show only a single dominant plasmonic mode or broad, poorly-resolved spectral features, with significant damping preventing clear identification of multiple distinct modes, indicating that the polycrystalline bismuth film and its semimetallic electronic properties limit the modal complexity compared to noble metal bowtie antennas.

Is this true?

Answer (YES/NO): NO